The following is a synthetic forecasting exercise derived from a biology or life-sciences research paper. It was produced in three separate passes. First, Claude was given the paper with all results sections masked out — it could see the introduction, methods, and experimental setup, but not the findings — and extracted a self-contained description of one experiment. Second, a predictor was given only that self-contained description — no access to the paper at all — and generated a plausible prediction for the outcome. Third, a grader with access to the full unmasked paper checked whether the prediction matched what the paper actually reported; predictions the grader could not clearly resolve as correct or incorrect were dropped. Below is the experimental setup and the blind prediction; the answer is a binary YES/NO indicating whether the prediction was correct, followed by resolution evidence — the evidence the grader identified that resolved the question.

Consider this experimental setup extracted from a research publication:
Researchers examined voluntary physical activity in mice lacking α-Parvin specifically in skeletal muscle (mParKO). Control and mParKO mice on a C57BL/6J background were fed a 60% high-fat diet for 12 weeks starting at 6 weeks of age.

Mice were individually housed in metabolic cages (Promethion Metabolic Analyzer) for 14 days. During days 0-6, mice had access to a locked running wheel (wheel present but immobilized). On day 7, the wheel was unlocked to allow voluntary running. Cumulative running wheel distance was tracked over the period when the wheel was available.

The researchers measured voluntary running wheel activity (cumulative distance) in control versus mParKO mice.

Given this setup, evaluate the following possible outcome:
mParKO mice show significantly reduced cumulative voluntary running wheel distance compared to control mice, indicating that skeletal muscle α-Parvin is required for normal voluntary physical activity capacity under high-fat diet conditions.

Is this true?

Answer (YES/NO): YES